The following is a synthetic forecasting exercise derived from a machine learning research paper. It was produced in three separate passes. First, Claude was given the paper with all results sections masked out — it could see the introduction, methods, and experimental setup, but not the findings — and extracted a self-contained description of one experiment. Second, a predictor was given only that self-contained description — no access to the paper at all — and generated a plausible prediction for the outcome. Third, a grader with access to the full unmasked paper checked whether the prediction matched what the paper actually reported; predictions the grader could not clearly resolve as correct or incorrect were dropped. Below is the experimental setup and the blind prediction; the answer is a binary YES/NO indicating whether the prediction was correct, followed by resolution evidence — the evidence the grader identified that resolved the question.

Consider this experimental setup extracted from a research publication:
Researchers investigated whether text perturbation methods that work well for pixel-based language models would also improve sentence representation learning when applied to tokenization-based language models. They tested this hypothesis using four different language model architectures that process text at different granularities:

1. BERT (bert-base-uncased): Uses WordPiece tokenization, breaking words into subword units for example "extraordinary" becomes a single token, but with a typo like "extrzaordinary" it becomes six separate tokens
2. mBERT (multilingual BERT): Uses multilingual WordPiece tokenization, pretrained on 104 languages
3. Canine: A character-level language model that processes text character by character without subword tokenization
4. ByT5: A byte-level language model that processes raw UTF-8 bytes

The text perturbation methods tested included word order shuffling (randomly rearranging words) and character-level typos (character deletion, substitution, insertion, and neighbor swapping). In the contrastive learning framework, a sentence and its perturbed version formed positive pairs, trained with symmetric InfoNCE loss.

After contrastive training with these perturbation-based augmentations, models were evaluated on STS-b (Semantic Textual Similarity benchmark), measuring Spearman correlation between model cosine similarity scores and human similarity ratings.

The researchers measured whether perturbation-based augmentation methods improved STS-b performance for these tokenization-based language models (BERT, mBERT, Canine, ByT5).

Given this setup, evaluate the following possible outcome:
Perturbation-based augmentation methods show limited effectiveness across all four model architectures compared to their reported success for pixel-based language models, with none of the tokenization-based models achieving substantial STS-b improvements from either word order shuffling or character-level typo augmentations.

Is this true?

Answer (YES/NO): NO